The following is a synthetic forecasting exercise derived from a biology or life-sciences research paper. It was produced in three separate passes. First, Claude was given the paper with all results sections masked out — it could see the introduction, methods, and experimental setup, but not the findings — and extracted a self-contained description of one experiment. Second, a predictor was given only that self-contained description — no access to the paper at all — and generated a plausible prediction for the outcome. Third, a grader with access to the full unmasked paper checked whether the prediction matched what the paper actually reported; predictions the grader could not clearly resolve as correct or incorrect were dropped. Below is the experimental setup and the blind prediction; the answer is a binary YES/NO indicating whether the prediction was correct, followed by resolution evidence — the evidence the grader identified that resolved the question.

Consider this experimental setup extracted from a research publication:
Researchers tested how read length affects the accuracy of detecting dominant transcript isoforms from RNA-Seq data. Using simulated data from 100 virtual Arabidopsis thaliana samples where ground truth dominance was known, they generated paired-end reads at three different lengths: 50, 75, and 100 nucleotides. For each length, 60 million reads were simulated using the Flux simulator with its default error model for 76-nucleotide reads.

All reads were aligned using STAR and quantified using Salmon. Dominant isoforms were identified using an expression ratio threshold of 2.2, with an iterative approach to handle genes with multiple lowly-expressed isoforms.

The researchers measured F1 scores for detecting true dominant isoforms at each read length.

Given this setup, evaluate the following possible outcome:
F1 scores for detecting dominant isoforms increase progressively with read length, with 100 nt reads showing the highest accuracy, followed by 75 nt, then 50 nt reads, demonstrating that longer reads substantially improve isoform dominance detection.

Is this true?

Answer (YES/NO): YES